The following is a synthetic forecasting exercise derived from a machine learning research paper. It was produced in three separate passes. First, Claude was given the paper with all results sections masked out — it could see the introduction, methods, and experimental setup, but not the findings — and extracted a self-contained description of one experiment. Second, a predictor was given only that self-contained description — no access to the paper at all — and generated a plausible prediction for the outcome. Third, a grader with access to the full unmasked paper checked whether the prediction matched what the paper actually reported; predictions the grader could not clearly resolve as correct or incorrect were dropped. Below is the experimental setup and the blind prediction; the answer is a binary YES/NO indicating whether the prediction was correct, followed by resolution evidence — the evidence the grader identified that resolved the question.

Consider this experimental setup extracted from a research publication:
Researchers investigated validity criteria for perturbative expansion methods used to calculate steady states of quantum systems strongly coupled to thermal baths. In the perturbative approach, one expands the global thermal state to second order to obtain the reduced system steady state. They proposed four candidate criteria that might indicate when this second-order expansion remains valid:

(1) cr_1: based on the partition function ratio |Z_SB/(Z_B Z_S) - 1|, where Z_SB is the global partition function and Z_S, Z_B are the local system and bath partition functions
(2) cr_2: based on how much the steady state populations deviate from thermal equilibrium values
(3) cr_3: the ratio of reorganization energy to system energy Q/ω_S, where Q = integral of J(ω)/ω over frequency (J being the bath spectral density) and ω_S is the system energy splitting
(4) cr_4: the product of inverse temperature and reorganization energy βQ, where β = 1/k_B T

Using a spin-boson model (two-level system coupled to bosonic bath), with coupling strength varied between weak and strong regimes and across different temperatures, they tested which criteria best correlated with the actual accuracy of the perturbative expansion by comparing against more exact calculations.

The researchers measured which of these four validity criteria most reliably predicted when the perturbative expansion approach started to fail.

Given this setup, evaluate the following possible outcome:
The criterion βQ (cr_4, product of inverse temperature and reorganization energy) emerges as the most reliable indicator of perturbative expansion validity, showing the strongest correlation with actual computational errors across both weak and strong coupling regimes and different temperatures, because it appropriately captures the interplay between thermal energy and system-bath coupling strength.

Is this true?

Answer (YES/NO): YES